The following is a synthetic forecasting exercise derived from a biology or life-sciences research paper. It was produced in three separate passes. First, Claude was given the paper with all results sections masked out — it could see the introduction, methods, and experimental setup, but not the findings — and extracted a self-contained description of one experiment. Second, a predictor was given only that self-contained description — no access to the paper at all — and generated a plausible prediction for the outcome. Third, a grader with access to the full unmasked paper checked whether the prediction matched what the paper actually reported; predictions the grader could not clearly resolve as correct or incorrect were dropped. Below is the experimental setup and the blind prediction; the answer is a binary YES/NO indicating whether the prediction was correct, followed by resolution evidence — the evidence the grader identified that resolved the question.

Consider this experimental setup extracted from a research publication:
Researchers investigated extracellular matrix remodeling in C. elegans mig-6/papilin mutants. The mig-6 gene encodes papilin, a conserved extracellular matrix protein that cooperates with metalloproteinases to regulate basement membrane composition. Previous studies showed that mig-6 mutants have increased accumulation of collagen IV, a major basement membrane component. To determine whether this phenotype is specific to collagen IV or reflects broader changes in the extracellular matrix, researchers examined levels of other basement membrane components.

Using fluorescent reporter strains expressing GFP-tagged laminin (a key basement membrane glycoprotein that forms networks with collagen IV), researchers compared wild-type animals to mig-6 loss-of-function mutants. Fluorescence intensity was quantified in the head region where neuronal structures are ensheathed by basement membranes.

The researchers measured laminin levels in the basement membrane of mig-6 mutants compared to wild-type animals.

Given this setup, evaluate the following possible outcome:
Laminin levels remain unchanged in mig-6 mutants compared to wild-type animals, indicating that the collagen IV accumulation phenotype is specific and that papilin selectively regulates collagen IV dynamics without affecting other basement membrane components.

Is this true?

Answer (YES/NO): NO